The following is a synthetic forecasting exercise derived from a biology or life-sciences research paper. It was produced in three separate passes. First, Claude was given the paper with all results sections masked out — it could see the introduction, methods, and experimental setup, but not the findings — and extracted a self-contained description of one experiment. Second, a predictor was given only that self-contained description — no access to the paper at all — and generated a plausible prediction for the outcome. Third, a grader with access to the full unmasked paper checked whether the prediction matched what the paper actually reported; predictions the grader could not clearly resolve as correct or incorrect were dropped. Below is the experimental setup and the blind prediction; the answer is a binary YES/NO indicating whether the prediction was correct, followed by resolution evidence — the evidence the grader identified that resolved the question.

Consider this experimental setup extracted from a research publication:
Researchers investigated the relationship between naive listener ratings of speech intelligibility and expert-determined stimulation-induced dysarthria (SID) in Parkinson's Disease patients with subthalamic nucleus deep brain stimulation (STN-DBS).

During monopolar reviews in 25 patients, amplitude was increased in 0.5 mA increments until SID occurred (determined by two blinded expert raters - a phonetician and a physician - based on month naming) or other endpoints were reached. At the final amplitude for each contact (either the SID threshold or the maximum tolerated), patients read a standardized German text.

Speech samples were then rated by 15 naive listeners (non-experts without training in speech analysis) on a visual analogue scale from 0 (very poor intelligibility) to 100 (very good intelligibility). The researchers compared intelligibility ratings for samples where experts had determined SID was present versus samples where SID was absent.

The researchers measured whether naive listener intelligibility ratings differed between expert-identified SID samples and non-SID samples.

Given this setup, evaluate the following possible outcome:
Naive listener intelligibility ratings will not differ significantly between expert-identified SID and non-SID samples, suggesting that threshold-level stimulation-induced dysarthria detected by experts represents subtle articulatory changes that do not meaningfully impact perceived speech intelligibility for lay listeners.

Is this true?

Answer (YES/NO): NO